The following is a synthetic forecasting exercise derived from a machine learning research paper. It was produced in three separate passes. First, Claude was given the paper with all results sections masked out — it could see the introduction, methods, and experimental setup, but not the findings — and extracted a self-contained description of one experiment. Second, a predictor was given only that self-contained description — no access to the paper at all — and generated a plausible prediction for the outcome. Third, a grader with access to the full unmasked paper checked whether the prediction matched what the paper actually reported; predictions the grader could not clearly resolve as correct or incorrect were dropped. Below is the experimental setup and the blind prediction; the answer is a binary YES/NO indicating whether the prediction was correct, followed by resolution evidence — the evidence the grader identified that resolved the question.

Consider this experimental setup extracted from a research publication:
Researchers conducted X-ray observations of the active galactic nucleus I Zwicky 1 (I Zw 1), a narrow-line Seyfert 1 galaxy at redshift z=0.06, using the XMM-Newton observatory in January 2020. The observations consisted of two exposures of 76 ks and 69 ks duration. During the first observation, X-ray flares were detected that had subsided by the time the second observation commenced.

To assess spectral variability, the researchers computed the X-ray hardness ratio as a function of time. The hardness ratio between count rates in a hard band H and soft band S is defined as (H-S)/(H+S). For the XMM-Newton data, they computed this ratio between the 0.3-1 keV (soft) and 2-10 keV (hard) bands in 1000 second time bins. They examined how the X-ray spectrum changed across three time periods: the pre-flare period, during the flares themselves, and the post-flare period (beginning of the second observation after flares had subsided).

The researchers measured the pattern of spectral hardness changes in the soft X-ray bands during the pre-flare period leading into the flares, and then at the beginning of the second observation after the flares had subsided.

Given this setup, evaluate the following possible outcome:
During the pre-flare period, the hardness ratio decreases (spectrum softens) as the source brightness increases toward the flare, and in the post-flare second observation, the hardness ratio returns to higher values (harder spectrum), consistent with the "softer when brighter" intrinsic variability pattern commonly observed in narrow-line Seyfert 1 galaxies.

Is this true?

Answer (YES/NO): YES